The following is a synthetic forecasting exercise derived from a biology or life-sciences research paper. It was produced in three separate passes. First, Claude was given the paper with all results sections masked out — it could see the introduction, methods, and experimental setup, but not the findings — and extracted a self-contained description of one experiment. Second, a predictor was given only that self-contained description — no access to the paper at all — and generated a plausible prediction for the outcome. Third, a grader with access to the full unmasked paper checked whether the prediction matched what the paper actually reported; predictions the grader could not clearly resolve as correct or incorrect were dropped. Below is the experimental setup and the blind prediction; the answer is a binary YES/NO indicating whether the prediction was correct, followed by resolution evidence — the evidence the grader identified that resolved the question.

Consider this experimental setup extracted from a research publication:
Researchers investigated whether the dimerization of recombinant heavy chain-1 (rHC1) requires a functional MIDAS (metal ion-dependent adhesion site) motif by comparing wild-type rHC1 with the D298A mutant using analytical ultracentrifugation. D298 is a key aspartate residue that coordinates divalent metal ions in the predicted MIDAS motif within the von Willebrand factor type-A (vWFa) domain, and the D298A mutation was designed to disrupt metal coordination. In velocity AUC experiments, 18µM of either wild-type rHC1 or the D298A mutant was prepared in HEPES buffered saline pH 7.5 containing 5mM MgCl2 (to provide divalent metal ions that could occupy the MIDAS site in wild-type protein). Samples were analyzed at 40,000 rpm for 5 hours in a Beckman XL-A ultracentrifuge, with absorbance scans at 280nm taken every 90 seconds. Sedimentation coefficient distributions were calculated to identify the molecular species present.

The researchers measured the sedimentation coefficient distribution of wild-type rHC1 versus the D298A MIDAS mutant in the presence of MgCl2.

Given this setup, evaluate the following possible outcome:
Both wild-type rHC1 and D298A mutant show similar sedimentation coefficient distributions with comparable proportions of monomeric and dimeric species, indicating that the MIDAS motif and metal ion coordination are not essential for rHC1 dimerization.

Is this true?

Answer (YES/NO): NO